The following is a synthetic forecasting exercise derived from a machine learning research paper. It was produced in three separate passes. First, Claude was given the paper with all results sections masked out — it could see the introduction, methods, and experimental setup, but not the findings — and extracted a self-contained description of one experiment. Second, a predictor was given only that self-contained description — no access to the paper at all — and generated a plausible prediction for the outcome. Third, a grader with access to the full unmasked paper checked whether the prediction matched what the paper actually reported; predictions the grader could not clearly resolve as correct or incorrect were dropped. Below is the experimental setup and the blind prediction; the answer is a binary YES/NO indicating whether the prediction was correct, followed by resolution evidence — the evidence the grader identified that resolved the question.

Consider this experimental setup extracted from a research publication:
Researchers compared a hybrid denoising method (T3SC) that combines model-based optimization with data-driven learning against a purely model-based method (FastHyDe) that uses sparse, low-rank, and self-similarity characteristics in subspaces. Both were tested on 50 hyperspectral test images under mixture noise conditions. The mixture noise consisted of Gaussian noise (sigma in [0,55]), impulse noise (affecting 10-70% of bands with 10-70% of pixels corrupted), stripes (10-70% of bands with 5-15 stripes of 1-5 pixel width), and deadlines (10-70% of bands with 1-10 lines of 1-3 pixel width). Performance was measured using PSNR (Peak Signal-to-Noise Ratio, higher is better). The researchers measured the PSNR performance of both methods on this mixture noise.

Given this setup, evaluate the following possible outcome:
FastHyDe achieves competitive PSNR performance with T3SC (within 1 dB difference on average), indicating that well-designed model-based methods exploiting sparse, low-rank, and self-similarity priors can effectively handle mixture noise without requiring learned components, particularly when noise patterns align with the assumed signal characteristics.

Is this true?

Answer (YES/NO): NO